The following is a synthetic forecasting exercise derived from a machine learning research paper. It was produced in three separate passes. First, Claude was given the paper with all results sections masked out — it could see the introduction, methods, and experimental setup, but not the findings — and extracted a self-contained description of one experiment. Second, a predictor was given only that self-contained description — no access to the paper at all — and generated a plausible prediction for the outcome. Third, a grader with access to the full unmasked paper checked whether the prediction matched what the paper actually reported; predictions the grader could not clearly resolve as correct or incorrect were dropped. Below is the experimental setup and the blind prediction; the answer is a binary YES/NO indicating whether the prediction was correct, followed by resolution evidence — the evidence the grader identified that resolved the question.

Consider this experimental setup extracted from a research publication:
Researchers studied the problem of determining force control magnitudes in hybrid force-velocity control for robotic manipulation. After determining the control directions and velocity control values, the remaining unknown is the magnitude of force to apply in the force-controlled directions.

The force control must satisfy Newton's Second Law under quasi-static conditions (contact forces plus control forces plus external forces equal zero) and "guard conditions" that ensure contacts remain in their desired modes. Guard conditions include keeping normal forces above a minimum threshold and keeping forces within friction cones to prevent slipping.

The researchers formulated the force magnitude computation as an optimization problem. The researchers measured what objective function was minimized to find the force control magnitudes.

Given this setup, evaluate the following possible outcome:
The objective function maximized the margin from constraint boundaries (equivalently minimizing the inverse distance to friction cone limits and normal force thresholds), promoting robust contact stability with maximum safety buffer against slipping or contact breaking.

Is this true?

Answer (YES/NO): NO